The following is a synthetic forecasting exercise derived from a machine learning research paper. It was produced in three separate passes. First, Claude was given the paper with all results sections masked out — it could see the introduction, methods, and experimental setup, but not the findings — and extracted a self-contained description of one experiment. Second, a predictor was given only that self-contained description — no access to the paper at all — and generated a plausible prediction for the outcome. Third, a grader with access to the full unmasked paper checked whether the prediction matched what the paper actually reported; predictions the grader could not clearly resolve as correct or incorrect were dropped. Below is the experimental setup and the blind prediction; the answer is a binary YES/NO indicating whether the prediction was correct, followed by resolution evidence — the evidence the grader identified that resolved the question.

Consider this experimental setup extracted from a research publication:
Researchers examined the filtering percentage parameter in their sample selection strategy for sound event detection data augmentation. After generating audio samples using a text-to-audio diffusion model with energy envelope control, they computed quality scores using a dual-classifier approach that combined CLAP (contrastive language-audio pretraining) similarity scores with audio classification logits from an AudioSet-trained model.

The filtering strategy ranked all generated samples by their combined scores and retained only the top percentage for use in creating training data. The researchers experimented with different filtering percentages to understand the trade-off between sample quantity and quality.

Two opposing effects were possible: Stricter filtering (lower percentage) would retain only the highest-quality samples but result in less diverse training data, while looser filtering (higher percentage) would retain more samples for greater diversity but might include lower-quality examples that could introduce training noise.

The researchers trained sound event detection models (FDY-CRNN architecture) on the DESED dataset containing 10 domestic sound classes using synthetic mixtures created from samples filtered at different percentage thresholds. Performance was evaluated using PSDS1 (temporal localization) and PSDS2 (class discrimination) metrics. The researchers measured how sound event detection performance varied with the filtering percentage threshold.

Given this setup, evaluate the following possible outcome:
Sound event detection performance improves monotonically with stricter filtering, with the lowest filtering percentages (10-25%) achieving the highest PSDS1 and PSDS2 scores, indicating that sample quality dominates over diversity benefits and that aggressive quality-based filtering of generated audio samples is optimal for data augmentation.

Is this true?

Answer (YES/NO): NO